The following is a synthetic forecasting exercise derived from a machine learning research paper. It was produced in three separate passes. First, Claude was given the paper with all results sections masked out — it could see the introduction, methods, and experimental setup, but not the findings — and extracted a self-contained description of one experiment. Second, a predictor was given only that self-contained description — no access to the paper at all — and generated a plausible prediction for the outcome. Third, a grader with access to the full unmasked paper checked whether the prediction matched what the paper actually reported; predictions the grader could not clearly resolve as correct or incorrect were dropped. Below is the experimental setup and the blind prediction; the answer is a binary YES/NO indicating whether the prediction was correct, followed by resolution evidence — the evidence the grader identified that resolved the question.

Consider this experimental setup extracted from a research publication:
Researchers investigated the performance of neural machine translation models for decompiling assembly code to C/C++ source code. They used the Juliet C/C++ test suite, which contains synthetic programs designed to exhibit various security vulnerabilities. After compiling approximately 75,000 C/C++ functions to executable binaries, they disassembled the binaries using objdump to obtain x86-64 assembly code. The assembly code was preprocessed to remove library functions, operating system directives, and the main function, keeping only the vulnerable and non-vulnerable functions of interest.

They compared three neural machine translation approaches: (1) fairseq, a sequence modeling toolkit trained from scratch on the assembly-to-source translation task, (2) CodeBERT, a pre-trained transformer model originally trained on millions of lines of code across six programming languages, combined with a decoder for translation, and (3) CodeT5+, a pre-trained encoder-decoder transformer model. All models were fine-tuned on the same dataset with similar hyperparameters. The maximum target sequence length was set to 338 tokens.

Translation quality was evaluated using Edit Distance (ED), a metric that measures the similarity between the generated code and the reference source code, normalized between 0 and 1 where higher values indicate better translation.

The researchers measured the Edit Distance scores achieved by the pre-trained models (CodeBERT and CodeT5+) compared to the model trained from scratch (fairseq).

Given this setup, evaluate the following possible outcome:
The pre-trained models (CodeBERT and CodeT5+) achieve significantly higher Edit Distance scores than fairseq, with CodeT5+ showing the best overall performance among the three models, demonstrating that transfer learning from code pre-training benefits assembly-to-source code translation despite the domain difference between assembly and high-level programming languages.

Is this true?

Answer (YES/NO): NO